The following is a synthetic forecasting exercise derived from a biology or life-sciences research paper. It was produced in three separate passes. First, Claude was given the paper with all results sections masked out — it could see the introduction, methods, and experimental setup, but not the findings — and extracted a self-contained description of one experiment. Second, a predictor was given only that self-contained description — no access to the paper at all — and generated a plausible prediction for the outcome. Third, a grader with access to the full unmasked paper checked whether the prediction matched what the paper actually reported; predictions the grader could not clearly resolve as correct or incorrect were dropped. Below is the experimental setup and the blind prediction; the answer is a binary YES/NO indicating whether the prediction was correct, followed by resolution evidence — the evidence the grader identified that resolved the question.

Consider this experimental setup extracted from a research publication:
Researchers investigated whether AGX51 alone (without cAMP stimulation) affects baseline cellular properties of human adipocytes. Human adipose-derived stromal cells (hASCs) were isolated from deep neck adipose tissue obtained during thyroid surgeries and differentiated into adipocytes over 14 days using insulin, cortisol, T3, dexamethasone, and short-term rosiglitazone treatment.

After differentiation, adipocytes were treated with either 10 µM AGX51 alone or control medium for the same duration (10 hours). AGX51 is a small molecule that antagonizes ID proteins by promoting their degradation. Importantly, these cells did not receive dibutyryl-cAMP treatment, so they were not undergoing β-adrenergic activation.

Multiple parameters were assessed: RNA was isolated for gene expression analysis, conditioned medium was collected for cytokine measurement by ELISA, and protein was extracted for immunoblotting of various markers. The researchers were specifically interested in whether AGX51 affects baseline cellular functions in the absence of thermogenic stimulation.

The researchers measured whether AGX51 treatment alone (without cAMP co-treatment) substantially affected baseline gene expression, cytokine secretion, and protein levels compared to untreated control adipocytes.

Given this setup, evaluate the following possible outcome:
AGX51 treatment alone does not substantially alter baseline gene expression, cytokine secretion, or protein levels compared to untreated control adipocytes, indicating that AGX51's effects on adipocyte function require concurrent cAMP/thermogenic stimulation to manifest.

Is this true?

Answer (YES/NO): YES